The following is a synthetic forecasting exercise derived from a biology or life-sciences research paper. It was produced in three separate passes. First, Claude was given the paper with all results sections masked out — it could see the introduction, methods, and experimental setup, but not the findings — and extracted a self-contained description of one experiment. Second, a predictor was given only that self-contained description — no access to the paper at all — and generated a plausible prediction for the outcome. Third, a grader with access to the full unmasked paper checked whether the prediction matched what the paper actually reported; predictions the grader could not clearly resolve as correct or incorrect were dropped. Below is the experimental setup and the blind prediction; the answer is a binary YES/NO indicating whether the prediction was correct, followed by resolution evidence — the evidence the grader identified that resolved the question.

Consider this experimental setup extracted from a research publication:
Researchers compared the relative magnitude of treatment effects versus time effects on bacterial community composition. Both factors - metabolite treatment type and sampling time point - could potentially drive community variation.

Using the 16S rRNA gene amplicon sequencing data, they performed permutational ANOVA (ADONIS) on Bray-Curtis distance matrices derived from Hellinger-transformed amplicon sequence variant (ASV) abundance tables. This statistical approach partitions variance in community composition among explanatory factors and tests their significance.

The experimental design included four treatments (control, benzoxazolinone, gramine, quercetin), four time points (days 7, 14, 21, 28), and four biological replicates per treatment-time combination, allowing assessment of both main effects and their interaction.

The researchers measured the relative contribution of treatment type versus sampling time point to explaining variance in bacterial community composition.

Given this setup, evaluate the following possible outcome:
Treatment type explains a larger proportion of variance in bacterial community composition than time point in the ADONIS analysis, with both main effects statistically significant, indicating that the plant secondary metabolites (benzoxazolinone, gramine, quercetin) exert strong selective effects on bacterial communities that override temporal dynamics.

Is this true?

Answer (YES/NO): YES